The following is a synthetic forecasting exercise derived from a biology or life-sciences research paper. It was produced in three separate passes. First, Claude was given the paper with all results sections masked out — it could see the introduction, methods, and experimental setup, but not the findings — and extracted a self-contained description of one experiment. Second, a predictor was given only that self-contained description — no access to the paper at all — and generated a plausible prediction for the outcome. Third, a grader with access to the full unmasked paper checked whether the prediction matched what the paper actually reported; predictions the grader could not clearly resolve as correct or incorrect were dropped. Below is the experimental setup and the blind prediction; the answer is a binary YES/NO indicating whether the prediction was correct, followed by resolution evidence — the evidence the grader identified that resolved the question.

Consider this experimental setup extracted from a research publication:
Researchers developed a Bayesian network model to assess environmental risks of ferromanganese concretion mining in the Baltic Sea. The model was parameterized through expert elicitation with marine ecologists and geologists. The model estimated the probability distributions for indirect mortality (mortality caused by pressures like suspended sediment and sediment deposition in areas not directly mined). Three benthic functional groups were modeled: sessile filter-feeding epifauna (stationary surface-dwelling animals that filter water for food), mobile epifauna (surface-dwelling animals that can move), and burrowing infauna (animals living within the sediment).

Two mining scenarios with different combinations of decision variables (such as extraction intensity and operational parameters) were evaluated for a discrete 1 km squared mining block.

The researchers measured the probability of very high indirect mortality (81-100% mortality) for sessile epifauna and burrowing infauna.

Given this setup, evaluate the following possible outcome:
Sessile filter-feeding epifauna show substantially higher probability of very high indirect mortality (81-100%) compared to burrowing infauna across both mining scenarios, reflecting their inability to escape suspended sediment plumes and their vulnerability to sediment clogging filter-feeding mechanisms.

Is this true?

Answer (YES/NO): NO